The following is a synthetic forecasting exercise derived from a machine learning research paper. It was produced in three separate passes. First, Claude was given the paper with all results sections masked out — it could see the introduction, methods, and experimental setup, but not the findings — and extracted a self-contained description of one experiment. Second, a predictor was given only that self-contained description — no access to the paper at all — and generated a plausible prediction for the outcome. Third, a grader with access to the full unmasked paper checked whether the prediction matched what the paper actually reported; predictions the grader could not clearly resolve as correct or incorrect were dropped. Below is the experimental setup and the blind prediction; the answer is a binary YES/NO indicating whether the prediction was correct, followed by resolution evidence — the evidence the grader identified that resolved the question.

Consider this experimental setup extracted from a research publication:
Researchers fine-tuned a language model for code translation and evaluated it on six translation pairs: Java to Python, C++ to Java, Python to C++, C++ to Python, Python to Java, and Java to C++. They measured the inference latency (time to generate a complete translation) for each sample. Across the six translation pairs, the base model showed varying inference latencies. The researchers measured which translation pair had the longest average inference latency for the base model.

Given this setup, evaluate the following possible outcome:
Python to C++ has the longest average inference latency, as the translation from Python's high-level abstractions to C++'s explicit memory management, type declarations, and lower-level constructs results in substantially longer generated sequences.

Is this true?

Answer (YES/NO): NO